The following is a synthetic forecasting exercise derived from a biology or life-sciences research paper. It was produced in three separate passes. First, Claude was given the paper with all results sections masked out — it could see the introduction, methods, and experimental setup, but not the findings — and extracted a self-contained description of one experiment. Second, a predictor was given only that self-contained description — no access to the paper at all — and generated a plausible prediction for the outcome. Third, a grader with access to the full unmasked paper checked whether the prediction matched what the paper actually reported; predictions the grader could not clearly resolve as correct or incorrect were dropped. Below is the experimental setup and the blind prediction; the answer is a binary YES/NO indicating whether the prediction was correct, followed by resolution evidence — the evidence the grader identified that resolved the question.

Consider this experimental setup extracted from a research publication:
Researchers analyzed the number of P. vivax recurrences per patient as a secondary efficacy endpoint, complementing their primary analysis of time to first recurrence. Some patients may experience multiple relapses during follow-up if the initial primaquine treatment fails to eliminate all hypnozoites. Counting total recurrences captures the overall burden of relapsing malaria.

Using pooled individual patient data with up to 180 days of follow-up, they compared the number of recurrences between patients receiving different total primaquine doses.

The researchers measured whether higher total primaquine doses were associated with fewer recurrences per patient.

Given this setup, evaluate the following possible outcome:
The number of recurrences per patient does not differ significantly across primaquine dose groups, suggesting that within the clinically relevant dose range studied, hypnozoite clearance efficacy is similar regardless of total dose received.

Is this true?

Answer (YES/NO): NO